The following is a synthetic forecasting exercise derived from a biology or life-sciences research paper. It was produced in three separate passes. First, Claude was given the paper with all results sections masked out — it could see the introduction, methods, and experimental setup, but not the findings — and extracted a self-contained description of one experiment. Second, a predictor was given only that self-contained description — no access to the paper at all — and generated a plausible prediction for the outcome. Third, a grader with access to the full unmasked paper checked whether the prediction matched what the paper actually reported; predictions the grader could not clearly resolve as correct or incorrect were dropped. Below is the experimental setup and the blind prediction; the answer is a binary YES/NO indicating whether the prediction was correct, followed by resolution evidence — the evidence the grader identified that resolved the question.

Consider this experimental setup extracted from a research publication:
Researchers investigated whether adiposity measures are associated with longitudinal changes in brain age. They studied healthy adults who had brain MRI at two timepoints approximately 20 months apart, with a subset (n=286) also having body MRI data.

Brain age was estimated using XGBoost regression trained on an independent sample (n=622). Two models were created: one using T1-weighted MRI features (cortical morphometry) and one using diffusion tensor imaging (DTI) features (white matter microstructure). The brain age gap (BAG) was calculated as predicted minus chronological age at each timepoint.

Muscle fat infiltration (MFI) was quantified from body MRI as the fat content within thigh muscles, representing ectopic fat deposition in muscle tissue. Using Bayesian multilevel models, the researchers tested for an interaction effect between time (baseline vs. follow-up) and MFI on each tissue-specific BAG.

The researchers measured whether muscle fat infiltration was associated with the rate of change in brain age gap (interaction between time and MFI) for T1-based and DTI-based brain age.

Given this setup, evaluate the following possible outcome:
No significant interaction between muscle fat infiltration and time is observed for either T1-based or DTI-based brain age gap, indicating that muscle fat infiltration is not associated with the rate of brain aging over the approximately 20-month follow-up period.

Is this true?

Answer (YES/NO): NO